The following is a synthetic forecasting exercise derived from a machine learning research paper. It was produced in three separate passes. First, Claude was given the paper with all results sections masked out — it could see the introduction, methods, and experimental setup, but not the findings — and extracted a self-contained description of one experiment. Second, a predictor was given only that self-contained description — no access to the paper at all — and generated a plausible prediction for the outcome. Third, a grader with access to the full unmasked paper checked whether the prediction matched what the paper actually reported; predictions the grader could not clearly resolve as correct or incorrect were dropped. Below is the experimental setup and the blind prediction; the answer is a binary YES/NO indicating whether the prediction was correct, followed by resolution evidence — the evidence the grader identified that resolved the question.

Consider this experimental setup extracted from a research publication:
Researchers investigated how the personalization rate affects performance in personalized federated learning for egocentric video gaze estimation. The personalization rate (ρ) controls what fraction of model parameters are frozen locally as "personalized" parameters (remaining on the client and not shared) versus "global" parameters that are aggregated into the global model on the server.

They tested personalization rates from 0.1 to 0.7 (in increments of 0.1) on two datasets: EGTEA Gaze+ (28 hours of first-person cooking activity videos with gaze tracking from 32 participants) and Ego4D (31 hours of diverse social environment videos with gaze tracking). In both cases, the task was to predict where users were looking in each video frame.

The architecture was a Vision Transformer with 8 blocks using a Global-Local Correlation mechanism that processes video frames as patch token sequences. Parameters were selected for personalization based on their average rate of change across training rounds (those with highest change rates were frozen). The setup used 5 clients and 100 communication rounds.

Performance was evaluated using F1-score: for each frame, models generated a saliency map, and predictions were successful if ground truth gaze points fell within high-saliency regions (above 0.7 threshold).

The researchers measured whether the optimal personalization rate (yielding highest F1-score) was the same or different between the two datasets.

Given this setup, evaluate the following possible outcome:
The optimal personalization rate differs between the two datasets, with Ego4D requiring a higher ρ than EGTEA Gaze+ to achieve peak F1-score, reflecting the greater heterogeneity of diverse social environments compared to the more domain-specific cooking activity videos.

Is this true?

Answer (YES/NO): NO